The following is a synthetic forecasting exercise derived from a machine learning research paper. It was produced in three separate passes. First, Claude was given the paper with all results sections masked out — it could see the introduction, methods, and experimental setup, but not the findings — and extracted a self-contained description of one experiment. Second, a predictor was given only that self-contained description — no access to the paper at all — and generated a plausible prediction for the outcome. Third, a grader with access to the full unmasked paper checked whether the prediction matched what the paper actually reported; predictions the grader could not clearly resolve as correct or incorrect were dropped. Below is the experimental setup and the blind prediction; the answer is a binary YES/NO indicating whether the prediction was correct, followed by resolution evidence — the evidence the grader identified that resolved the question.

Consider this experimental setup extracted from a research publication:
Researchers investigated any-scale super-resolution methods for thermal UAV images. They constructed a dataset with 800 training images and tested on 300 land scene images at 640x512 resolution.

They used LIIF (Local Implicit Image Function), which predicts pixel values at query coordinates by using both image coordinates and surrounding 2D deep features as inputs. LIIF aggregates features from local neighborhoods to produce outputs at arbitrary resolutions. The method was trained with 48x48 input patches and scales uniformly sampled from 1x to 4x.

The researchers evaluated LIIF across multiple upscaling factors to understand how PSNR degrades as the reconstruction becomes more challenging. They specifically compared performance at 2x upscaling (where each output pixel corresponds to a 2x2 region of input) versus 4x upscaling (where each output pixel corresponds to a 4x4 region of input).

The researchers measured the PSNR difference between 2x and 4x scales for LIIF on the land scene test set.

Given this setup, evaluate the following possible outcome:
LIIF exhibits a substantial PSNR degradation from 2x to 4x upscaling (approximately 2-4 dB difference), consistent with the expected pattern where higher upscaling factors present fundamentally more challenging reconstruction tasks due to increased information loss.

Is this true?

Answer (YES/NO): NO